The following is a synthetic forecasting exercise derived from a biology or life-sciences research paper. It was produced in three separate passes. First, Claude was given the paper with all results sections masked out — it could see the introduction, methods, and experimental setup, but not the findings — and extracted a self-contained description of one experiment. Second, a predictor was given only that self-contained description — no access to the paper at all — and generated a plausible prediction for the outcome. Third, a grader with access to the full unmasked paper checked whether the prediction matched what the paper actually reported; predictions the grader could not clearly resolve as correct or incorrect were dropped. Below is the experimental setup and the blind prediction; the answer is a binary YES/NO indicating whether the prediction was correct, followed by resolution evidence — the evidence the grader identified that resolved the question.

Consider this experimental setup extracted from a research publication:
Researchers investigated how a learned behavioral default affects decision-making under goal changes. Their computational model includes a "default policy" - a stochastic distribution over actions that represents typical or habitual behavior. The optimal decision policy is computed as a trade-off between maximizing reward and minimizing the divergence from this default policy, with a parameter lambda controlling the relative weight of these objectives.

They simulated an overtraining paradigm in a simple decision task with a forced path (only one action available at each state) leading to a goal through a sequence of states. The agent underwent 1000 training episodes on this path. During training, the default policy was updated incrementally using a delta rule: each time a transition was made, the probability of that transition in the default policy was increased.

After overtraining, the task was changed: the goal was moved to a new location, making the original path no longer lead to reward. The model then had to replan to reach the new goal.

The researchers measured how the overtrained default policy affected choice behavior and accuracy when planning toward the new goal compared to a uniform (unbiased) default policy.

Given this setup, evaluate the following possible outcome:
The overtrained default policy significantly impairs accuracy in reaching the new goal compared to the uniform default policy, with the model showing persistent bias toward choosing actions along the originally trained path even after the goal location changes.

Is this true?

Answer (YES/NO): YES